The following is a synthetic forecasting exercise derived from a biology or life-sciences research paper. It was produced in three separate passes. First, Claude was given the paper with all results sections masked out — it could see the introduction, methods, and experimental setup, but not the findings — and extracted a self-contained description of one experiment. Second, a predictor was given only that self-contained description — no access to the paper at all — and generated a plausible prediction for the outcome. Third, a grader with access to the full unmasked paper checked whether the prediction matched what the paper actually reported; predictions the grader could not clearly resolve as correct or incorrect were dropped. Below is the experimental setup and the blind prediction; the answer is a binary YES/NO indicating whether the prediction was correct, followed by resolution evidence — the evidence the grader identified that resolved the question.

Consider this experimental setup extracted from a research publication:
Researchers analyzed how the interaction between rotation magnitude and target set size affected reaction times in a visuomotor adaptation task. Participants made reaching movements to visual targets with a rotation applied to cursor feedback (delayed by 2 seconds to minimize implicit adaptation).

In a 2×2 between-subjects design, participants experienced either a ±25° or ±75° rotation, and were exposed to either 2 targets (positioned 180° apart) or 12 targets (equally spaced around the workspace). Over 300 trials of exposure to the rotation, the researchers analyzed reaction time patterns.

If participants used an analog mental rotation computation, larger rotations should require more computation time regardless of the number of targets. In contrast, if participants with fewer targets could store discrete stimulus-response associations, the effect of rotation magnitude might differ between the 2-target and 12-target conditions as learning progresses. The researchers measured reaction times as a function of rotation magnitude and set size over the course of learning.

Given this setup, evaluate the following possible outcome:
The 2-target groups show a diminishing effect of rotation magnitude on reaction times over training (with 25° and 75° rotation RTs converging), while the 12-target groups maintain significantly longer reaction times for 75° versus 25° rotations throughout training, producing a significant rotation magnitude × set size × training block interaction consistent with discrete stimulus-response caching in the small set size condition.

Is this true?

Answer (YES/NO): YES